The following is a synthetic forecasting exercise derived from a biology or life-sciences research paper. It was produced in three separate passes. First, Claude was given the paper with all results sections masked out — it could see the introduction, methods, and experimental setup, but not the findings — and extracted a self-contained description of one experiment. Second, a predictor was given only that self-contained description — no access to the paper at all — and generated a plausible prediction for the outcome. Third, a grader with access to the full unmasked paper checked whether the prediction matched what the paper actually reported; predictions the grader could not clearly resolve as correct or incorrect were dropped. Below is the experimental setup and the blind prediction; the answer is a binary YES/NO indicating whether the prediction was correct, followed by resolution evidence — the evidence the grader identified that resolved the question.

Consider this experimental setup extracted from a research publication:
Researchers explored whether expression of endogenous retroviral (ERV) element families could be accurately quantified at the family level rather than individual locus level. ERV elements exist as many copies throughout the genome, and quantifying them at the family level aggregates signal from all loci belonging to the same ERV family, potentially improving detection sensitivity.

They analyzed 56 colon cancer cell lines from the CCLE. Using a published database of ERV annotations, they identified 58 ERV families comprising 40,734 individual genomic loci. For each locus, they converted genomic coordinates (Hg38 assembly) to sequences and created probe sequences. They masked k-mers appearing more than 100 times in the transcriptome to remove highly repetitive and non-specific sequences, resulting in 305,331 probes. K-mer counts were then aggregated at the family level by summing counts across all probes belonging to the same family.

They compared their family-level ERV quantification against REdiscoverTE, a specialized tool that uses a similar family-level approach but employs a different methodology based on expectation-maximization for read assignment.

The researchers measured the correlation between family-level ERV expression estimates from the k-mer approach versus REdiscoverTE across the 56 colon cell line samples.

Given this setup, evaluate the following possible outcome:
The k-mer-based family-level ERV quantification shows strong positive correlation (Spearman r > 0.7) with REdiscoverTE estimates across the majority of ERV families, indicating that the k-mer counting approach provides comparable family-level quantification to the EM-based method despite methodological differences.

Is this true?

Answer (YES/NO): YES